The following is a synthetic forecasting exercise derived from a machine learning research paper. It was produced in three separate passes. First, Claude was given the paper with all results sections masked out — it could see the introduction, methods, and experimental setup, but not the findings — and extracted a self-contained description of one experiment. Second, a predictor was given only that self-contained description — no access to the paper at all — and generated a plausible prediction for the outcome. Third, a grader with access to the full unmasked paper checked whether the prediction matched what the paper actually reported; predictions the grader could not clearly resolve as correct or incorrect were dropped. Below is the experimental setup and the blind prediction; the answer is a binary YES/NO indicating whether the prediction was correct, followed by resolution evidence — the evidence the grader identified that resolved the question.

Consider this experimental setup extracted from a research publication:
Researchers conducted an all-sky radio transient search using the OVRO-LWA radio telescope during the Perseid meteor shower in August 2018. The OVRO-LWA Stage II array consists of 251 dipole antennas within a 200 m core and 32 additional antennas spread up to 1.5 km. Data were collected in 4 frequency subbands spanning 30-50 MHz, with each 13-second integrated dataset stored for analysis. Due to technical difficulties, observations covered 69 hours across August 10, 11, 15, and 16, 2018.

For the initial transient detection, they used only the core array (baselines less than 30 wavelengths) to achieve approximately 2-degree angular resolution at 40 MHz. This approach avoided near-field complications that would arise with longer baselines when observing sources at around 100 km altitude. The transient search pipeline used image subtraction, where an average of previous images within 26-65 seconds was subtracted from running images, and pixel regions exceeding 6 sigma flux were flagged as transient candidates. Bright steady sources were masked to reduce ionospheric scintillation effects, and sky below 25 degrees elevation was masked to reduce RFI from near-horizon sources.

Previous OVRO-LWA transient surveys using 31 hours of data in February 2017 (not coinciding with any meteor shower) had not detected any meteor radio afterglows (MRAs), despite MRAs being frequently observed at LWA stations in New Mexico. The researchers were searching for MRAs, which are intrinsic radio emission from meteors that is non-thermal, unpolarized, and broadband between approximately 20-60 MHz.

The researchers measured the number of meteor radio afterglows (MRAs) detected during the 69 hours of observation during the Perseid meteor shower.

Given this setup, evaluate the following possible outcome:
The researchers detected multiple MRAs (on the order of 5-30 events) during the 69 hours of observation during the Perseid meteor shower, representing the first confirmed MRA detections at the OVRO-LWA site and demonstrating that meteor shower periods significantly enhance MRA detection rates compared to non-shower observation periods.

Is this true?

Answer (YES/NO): YES